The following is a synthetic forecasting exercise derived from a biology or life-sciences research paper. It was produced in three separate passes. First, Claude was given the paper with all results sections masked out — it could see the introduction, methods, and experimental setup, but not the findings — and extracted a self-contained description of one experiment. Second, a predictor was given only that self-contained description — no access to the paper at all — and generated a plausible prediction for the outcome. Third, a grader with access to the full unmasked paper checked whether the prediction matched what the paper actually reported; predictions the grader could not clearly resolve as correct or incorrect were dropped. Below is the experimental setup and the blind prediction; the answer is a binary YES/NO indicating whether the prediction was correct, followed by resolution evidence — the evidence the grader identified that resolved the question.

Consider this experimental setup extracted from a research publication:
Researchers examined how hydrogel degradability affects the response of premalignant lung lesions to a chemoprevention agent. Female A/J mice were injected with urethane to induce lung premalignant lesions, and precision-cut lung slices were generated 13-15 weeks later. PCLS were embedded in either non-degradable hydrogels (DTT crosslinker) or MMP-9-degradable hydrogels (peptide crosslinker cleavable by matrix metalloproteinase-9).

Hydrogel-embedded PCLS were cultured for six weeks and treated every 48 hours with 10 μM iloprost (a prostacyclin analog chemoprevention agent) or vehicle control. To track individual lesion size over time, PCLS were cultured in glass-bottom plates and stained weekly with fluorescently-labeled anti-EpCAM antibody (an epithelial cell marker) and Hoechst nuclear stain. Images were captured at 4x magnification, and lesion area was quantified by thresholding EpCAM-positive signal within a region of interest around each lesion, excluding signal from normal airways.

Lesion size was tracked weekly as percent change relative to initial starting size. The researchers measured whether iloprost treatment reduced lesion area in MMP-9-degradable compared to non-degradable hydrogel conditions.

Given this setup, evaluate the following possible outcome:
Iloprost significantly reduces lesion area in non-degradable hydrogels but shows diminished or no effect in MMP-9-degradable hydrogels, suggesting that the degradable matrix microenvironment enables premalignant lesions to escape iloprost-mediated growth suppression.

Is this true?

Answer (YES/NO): NO